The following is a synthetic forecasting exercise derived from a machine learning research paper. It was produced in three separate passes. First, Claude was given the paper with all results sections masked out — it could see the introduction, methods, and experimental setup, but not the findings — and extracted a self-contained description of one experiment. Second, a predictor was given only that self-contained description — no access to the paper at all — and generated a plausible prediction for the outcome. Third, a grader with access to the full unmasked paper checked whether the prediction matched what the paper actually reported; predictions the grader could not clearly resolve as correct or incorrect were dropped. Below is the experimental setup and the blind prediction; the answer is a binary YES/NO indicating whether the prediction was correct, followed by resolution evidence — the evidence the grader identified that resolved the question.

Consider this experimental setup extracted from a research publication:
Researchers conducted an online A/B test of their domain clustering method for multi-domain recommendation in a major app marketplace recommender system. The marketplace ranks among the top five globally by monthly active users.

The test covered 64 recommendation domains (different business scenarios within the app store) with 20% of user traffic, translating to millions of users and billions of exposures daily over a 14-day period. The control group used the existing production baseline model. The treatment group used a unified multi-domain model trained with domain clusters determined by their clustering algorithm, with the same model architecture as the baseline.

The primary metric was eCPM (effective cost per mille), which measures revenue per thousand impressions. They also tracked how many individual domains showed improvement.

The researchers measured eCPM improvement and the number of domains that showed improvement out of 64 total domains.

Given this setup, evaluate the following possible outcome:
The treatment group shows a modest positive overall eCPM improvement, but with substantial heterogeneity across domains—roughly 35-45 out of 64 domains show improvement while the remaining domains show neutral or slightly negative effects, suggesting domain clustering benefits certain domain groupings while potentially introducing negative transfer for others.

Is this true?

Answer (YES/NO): NO